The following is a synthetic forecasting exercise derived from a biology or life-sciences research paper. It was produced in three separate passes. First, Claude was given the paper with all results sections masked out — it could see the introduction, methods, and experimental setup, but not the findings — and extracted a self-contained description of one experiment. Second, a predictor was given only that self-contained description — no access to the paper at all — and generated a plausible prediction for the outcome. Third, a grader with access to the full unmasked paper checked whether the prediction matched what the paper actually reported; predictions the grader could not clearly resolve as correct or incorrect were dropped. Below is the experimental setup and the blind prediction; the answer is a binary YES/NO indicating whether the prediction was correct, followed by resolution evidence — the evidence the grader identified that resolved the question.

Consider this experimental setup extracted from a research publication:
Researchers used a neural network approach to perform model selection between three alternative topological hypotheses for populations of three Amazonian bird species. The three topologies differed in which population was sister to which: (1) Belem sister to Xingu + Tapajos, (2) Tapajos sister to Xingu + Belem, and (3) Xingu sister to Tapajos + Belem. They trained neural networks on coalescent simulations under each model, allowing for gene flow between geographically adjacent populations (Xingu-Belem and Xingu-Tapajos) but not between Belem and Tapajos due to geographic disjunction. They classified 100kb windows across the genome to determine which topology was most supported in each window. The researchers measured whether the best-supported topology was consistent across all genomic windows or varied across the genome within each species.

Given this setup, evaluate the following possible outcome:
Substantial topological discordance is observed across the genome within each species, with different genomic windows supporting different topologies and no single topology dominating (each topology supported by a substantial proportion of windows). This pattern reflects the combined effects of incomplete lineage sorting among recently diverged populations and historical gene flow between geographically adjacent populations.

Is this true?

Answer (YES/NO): NO